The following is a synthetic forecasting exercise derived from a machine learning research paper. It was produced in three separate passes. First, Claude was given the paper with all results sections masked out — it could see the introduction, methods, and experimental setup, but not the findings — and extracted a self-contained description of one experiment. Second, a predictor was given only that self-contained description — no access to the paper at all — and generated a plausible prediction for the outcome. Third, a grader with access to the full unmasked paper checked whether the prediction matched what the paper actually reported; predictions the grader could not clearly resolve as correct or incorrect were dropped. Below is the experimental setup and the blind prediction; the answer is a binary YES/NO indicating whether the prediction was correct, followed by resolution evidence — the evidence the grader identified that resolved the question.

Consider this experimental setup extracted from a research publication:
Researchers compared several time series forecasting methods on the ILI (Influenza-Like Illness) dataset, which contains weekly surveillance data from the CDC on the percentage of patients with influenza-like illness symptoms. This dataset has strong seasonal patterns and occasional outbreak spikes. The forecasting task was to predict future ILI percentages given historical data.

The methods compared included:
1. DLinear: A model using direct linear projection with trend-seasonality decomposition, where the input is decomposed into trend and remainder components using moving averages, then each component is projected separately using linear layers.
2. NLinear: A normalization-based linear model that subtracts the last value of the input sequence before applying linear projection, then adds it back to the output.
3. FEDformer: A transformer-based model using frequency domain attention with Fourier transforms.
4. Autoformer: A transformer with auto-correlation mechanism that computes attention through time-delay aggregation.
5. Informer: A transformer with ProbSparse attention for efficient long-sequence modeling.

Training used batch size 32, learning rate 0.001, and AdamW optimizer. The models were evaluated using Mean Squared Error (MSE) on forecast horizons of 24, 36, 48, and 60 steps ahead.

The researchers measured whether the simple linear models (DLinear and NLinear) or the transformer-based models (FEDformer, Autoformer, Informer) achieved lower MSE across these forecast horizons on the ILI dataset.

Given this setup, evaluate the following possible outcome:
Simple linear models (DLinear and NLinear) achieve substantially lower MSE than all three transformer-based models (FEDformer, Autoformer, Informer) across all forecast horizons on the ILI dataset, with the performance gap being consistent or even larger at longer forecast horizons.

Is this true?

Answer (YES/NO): NO